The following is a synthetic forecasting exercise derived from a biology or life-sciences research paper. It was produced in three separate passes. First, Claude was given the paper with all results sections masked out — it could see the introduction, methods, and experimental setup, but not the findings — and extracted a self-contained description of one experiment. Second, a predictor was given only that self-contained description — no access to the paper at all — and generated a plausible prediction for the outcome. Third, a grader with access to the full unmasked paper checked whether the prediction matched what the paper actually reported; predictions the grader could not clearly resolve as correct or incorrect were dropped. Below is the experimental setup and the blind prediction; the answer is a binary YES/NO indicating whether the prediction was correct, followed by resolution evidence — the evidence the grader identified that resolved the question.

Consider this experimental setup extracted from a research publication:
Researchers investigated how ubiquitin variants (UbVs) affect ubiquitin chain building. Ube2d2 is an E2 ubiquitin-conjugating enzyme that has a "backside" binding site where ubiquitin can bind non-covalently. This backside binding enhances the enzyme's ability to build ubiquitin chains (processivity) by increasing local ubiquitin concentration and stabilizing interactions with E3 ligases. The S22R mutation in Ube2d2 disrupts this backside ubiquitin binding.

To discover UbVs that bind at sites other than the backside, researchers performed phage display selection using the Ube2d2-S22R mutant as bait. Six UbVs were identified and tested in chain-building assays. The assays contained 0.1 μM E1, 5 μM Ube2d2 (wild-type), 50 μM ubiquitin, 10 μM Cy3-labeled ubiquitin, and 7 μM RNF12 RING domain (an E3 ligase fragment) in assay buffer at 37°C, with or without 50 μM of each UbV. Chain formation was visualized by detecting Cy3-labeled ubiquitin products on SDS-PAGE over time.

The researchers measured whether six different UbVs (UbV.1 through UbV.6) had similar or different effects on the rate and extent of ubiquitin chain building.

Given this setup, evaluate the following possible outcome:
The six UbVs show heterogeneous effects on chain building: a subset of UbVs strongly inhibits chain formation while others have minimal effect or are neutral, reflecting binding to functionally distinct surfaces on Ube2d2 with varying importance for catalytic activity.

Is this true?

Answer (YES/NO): NO